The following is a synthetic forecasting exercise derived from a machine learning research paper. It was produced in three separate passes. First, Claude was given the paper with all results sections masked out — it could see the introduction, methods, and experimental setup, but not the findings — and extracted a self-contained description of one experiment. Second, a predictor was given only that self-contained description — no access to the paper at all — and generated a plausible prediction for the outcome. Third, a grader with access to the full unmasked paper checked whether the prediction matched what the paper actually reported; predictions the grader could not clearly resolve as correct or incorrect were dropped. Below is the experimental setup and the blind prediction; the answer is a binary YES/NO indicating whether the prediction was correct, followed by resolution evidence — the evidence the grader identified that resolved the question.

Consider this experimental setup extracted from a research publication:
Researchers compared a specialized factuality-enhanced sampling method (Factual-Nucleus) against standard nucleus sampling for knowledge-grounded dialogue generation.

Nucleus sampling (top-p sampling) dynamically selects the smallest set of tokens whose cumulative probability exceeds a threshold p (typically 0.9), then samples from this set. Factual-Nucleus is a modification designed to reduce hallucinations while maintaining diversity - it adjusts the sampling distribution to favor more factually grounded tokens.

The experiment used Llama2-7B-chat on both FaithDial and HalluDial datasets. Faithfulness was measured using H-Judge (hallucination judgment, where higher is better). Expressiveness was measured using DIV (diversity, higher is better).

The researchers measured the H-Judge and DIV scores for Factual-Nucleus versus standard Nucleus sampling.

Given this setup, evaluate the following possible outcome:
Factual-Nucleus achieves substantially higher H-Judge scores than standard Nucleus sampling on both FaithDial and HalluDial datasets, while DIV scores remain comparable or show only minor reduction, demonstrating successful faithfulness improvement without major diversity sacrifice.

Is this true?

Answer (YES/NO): NO